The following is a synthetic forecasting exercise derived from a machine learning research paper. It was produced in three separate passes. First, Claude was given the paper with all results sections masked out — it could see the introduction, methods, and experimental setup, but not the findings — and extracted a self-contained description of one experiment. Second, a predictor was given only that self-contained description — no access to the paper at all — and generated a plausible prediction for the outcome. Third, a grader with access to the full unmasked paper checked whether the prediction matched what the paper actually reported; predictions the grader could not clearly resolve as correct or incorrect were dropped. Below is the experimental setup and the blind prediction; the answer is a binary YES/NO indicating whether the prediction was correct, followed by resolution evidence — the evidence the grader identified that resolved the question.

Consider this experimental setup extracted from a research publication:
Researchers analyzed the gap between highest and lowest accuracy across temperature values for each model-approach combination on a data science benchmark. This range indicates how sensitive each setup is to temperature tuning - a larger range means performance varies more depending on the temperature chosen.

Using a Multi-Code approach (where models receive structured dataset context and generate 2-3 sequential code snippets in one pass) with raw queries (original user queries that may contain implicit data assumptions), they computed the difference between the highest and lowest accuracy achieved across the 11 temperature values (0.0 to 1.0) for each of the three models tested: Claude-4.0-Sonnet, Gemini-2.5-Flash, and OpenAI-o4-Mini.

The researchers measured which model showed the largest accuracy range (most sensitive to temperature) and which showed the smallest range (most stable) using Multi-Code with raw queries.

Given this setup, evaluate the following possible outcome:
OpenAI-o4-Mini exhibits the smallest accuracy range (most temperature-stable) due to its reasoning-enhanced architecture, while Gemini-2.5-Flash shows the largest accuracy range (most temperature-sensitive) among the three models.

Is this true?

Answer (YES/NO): NO